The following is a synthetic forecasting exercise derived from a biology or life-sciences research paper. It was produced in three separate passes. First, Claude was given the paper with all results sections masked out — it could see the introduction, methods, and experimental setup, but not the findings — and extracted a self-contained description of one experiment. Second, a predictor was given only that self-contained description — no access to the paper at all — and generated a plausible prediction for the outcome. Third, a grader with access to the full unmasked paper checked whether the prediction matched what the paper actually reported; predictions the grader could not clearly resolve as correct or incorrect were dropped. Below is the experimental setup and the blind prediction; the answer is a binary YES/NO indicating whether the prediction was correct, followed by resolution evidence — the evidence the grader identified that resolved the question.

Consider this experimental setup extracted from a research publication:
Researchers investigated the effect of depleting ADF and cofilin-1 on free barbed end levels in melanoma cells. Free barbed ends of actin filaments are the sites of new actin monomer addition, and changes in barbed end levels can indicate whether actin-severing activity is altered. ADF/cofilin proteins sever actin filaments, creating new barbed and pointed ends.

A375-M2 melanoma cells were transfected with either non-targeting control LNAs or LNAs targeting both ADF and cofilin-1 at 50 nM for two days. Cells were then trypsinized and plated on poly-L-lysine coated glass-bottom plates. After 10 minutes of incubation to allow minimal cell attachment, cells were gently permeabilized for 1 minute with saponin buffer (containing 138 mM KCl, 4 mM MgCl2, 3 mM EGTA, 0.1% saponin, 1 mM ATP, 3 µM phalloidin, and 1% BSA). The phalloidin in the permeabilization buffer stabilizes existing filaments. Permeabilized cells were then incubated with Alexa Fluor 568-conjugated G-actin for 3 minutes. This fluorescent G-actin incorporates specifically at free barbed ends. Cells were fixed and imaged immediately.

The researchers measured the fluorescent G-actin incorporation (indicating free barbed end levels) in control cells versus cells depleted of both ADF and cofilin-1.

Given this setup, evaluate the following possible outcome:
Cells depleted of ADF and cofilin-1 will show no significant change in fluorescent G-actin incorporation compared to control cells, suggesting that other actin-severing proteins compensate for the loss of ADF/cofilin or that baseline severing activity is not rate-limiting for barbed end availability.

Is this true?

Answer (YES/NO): NO